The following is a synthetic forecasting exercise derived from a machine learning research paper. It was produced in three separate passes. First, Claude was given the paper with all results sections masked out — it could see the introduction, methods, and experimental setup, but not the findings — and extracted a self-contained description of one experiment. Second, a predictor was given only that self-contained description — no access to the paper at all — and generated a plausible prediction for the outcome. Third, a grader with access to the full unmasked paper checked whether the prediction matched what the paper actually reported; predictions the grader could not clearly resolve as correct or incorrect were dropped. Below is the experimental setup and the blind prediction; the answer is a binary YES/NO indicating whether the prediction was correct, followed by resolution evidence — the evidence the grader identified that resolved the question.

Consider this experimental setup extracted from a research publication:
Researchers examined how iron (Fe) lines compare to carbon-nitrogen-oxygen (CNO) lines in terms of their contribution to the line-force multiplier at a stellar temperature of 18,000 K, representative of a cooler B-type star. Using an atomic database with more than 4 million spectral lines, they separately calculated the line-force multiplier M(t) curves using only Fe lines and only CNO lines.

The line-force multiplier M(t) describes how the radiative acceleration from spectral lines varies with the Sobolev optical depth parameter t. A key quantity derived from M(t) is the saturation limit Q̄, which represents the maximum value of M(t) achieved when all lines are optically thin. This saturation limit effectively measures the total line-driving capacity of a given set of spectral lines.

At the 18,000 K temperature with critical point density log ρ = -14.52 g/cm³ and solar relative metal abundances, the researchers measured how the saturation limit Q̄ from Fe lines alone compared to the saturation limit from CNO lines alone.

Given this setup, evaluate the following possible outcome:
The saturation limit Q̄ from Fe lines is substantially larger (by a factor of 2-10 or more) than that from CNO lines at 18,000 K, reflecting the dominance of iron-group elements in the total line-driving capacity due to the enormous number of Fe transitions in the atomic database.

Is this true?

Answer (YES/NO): NO